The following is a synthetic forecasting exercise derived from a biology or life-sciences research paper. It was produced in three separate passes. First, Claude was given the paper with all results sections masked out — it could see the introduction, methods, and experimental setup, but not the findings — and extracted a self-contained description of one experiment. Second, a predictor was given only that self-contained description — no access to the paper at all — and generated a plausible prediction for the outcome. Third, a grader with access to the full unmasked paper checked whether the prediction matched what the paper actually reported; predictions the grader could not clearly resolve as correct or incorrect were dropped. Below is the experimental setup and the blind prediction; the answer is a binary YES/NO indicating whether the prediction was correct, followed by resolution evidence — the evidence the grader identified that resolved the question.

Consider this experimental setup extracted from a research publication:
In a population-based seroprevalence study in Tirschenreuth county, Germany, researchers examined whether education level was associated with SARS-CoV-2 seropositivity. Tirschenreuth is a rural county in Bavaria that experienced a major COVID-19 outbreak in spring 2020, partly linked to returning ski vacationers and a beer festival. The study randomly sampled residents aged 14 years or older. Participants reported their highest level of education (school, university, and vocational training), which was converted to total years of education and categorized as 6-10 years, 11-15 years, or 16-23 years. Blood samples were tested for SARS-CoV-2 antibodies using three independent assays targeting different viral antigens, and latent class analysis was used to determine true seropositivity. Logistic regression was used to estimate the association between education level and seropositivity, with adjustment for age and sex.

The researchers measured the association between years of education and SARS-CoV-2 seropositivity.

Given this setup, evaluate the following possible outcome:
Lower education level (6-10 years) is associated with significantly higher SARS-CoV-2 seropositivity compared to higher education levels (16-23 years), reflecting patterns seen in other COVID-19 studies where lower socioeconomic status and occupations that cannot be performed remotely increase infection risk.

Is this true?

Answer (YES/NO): NO